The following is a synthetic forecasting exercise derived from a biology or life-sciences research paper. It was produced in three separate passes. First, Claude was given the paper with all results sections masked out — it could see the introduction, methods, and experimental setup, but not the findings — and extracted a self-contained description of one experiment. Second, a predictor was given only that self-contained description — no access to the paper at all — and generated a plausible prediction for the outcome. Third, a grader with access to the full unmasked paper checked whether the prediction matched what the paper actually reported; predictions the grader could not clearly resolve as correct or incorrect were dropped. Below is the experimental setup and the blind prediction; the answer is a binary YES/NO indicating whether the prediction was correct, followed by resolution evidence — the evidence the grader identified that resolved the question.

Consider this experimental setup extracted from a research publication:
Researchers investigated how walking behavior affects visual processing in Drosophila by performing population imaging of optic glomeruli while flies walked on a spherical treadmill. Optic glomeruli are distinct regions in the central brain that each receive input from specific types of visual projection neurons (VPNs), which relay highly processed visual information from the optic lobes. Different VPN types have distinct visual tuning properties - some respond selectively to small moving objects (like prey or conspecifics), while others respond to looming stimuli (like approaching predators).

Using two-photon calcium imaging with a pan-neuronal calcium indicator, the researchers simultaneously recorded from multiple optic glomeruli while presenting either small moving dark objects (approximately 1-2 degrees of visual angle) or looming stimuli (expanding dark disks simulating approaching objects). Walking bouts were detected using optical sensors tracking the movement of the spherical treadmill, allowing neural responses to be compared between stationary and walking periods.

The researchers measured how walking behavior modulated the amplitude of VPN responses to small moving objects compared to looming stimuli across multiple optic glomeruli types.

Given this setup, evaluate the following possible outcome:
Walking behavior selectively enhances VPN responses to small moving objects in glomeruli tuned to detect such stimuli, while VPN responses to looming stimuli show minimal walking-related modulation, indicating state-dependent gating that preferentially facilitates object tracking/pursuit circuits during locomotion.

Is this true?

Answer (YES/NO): NO